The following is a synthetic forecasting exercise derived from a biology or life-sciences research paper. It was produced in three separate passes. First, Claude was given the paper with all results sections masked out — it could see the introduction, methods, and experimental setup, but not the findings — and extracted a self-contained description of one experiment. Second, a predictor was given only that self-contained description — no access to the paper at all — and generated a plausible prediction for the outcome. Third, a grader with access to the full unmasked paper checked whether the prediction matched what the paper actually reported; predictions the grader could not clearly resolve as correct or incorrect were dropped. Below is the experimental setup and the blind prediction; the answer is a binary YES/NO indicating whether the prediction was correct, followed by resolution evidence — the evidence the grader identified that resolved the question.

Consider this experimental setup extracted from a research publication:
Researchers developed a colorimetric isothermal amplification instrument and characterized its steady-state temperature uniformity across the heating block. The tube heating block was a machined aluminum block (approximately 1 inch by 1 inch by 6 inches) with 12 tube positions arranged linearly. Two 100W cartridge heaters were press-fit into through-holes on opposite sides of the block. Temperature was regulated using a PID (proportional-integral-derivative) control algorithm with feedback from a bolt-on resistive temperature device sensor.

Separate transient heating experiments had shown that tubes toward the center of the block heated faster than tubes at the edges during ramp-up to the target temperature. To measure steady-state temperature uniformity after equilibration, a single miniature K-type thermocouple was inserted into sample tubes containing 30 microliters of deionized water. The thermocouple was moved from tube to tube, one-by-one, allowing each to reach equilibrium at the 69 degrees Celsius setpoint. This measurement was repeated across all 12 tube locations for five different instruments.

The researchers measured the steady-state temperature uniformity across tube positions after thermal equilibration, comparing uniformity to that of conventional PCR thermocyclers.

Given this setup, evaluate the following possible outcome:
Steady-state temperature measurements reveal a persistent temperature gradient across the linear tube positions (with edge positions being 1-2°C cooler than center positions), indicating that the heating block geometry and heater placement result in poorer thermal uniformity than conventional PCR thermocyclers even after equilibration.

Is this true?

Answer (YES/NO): NO